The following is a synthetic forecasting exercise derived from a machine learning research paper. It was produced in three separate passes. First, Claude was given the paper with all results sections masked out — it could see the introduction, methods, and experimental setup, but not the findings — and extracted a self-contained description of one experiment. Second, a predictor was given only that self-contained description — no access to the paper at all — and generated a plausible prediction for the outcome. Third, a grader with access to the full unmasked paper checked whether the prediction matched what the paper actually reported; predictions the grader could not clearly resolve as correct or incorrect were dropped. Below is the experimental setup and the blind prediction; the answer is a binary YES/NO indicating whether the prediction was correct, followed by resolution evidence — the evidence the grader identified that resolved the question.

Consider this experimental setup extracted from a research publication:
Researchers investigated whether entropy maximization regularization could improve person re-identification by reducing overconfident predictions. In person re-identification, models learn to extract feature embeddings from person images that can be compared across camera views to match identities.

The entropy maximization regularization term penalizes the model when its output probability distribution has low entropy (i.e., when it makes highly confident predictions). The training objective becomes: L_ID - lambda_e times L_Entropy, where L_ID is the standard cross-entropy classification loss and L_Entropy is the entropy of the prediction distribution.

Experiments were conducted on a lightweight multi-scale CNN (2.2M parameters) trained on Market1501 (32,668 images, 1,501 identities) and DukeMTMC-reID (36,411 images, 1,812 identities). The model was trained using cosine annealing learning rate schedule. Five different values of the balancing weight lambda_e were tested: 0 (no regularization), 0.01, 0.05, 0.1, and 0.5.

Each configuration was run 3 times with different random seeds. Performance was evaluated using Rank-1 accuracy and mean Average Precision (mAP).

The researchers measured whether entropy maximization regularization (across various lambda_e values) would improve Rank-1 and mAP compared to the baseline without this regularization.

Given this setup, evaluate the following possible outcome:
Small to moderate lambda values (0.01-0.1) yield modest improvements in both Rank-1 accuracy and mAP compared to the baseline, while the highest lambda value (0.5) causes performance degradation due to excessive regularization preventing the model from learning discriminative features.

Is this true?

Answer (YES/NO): NO